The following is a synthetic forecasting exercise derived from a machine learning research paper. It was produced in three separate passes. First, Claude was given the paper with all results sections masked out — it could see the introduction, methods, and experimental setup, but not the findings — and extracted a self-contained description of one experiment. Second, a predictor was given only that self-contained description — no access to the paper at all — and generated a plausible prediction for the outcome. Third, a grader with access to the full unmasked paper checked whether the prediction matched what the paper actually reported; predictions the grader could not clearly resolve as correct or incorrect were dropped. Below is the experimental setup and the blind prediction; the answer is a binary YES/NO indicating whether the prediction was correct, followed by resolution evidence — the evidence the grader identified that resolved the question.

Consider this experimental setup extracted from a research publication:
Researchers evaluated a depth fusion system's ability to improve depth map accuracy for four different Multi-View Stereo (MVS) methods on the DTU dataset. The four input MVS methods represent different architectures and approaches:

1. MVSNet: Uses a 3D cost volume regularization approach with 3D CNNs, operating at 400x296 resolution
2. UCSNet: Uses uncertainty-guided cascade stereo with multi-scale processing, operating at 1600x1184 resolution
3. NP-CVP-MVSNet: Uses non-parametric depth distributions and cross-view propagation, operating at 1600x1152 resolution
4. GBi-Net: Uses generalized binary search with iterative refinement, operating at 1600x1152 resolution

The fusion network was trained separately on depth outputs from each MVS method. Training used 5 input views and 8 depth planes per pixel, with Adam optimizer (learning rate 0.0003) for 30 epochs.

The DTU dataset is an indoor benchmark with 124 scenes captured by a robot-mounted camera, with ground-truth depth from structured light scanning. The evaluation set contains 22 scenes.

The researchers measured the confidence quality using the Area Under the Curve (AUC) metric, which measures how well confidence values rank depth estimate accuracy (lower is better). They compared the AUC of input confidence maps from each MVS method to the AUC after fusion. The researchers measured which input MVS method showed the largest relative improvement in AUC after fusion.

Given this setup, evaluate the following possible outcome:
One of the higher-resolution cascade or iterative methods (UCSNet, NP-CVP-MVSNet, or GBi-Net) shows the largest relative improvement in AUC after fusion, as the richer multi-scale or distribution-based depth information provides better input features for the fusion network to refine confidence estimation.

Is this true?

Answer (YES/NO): YES